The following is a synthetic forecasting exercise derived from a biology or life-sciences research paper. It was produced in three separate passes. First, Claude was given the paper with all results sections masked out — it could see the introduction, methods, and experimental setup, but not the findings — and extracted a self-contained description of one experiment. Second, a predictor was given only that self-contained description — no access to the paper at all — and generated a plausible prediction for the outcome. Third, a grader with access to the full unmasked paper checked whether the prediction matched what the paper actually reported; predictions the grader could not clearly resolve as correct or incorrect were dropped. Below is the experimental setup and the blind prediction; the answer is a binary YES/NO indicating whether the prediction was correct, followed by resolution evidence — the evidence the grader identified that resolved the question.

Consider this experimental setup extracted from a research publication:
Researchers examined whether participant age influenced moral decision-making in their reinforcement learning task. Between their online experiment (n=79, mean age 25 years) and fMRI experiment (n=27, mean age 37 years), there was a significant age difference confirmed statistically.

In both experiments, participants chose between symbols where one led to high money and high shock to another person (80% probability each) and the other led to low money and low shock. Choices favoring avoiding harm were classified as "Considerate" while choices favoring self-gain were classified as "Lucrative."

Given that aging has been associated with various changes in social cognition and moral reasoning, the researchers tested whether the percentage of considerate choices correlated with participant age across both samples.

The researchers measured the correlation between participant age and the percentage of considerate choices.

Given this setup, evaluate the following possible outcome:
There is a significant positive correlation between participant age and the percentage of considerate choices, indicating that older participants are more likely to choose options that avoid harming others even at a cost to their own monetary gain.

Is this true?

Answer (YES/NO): NO